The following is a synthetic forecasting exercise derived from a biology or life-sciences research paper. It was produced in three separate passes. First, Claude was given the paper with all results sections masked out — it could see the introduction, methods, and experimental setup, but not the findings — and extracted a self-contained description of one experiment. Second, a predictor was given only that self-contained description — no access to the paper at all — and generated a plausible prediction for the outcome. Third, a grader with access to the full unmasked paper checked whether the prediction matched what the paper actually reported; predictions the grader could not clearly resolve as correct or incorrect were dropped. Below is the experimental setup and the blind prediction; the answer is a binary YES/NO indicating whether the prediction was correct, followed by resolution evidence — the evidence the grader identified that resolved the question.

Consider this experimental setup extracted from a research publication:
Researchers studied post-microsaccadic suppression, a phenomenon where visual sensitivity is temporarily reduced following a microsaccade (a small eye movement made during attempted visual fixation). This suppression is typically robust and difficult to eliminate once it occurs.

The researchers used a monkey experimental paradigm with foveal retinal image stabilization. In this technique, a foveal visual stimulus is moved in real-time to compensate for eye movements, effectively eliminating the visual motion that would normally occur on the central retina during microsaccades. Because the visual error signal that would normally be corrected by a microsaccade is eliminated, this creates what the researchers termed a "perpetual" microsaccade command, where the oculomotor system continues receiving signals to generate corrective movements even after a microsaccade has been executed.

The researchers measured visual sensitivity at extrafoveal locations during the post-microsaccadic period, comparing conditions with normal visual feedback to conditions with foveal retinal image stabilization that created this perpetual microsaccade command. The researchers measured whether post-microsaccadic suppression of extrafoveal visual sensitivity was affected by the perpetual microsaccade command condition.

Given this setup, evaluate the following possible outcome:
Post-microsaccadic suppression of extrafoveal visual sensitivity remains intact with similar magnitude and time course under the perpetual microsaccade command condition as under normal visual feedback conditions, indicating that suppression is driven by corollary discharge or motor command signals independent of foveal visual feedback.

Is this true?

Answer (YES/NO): NO